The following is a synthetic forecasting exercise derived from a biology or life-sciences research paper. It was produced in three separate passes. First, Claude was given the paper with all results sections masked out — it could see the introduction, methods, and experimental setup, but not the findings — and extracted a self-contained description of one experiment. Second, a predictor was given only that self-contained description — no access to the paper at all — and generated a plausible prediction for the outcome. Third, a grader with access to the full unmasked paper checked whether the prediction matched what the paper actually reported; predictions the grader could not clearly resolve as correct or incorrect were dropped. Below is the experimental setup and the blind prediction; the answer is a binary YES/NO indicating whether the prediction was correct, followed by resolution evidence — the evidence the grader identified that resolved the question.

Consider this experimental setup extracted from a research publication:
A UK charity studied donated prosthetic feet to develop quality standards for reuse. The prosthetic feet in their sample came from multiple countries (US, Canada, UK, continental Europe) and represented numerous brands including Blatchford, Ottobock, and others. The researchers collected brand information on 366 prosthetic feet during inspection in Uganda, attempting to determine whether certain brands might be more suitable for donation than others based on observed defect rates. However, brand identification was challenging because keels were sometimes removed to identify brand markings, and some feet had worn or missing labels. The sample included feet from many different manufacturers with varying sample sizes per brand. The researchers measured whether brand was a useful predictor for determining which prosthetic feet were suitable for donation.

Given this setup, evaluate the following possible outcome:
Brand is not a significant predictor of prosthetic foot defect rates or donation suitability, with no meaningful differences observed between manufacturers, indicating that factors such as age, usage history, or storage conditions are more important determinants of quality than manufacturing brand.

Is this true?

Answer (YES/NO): NO